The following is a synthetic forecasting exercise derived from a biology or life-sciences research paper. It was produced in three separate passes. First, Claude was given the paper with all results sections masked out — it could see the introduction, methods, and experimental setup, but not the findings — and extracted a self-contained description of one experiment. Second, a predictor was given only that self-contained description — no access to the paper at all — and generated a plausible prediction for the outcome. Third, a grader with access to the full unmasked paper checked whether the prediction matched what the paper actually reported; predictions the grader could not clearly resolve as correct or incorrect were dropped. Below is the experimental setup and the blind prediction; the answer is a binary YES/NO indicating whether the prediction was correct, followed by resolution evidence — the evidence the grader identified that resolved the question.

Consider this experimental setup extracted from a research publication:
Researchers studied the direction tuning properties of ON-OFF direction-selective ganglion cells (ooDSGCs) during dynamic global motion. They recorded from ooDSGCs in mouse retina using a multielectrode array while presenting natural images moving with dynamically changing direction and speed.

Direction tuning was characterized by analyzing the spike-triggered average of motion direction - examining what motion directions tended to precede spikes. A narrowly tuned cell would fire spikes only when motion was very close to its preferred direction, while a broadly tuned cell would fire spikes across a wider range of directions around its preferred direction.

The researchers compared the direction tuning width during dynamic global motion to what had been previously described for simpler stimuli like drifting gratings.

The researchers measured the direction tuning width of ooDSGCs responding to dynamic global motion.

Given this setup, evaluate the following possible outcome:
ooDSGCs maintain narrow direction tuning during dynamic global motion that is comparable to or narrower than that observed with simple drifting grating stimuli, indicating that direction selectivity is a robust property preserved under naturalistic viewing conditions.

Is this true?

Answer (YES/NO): NO